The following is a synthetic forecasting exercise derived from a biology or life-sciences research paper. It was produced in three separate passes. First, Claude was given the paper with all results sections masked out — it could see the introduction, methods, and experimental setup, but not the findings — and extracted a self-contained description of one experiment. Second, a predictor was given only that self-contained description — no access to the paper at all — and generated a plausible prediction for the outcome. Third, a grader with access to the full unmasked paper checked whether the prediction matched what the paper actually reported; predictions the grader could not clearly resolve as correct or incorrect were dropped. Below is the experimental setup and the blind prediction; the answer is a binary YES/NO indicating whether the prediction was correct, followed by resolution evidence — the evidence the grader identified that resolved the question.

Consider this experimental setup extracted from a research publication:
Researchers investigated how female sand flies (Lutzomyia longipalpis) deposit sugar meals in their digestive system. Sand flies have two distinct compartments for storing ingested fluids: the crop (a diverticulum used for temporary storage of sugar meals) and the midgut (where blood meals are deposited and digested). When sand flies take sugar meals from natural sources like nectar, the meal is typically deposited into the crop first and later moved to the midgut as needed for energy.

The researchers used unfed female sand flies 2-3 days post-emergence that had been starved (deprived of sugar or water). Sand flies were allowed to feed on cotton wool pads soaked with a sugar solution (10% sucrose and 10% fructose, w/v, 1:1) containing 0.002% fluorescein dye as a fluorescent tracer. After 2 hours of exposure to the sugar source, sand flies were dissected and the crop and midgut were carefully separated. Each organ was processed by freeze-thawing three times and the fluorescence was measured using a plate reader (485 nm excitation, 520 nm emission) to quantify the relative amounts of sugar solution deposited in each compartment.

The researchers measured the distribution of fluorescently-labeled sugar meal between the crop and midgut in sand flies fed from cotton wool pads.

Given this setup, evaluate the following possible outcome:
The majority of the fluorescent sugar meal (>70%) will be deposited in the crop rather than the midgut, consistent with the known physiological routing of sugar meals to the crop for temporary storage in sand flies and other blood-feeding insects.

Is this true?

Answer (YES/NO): YES